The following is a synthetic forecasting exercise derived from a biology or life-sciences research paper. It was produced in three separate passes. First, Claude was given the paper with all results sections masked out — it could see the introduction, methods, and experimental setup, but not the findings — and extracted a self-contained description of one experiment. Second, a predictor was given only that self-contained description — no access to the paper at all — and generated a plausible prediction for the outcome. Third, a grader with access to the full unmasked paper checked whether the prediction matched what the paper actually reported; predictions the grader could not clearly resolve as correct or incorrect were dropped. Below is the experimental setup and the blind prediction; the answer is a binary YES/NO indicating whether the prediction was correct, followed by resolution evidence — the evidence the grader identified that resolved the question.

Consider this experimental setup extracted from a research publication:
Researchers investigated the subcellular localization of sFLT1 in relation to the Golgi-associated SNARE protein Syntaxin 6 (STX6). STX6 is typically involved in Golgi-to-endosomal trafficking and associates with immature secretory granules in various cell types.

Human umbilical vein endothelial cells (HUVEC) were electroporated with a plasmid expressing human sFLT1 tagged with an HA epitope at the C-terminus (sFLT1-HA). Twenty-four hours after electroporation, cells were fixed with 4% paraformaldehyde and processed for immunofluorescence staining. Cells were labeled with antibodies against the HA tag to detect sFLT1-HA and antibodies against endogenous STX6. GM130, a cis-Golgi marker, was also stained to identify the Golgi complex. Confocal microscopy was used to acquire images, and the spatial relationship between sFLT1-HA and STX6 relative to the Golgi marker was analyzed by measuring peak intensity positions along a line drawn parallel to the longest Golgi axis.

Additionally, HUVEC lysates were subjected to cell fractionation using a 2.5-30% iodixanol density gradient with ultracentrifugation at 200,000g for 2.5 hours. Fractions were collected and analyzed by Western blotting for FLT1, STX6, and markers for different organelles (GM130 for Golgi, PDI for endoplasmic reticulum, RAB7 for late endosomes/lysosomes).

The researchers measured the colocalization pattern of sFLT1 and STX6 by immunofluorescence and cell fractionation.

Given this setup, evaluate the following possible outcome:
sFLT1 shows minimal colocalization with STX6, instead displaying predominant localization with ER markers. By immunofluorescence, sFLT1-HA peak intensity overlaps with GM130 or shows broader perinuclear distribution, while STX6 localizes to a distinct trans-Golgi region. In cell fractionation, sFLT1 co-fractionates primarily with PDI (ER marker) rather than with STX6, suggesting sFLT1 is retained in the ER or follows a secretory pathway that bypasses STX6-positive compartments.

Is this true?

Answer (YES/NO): NO